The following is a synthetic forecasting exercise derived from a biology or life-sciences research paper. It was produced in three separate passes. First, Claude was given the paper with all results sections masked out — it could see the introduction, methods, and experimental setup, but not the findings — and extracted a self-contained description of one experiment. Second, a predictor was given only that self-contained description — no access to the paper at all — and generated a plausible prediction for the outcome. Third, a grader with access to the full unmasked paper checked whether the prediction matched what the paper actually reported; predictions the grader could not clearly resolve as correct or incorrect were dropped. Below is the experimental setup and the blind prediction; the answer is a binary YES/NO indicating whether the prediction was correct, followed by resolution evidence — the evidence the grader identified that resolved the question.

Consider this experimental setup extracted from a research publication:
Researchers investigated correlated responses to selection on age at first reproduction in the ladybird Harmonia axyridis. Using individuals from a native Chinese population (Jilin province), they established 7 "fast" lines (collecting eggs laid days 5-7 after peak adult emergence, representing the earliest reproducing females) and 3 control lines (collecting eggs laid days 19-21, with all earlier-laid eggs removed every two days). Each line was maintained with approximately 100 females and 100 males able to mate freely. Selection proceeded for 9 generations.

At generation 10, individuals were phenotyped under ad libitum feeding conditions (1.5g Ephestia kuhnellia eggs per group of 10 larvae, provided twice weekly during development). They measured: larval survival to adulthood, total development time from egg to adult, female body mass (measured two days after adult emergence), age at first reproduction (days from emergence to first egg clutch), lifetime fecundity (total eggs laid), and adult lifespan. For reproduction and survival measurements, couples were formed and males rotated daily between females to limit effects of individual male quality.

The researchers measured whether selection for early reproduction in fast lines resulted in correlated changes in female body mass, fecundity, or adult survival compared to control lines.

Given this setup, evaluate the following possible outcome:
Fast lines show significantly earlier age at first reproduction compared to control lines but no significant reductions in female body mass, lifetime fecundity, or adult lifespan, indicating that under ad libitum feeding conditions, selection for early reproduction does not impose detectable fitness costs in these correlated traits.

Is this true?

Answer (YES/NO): NO